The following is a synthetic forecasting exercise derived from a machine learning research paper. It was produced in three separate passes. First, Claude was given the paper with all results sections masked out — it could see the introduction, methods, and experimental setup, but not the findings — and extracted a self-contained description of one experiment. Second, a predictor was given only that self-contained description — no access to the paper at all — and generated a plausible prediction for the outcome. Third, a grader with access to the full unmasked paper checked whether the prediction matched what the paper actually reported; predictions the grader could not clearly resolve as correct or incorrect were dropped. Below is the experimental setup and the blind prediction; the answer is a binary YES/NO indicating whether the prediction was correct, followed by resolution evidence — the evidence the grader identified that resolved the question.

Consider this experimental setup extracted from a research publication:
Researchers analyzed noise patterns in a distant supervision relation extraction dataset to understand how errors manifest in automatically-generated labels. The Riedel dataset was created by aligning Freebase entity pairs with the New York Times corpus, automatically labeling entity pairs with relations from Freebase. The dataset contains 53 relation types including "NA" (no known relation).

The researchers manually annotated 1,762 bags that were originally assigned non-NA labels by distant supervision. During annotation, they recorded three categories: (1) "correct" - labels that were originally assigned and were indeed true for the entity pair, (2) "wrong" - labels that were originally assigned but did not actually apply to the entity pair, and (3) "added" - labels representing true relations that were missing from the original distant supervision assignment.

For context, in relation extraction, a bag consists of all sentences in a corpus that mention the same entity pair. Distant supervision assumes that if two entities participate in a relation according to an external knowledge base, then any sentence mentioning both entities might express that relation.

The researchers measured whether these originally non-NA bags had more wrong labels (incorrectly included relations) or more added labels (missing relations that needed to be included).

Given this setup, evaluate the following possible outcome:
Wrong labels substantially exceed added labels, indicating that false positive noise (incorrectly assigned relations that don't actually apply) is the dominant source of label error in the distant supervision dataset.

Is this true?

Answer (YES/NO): NO